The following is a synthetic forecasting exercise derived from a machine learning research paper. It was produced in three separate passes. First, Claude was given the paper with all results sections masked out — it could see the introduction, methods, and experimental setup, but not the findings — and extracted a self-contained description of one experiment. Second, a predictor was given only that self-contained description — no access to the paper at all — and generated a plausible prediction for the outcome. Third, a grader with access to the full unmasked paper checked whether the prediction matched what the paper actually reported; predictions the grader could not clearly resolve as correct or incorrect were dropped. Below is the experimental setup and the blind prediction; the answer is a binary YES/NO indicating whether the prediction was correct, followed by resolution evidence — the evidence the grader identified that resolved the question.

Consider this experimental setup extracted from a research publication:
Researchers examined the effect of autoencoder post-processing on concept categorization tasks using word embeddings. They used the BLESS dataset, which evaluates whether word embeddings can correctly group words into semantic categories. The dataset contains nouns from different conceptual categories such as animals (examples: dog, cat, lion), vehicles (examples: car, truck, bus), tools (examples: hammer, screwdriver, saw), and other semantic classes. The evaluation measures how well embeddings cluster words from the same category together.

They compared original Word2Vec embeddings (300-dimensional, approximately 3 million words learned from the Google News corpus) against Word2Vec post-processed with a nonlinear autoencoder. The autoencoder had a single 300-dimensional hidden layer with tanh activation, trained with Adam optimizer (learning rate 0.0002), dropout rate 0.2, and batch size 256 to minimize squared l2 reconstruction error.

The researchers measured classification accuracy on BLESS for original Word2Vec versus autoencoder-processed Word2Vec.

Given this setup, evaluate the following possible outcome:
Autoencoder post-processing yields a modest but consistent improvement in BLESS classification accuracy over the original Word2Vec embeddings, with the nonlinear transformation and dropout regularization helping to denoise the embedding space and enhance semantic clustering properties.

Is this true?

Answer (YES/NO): NO